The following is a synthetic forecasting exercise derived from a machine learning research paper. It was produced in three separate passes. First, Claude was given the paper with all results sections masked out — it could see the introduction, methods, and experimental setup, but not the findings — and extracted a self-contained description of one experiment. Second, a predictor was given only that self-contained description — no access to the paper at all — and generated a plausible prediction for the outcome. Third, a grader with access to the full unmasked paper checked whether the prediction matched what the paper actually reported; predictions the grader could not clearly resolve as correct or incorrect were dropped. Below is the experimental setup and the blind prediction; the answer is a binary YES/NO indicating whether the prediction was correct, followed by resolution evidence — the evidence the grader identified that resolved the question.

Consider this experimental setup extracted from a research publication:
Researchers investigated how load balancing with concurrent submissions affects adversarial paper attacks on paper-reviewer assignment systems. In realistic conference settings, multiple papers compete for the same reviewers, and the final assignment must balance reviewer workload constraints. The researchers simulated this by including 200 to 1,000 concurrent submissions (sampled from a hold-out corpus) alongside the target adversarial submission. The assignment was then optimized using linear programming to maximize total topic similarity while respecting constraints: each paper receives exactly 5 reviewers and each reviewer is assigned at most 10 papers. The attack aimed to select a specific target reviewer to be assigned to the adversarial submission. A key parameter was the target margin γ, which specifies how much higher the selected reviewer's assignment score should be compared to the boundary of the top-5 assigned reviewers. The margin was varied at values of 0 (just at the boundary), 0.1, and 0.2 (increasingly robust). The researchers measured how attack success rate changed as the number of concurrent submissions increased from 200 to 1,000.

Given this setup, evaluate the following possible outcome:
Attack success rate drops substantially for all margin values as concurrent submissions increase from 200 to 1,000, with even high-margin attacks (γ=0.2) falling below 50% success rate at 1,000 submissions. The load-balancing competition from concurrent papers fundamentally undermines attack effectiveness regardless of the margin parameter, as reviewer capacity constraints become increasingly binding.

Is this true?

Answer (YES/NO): NO